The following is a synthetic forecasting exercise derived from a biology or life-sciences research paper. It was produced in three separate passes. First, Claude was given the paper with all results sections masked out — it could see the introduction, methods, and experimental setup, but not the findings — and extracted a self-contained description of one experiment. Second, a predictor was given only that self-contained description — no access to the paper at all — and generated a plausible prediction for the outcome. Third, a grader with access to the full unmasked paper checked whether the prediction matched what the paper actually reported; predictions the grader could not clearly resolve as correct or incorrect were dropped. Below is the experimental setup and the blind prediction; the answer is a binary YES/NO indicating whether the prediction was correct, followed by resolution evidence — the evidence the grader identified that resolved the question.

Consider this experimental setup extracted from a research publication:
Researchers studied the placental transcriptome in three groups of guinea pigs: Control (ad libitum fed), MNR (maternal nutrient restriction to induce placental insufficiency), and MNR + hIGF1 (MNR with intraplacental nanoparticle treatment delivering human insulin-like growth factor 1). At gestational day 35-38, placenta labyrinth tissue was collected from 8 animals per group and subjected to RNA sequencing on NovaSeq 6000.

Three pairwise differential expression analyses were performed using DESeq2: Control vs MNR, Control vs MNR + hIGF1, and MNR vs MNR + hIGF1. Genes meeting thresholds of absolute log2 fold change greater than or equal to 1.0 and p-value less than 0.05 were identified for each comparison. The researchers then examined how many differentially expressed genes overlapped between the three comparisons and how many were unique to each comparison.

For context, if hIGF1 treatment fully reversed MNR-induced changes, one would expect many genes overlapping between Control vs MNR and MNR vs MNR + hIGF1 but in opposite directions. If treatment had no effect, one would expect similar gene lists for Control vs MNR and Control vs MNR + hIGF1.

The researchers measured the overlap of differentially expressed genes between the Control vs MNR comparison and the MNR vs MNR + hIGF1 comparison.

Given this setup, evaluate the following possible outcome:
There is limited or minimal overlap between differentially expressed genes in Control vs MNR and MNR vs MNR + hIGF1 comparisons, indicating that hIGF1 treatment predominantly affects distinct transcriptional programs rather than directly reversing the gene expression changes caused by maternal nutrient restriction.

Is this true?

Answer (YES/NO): NO